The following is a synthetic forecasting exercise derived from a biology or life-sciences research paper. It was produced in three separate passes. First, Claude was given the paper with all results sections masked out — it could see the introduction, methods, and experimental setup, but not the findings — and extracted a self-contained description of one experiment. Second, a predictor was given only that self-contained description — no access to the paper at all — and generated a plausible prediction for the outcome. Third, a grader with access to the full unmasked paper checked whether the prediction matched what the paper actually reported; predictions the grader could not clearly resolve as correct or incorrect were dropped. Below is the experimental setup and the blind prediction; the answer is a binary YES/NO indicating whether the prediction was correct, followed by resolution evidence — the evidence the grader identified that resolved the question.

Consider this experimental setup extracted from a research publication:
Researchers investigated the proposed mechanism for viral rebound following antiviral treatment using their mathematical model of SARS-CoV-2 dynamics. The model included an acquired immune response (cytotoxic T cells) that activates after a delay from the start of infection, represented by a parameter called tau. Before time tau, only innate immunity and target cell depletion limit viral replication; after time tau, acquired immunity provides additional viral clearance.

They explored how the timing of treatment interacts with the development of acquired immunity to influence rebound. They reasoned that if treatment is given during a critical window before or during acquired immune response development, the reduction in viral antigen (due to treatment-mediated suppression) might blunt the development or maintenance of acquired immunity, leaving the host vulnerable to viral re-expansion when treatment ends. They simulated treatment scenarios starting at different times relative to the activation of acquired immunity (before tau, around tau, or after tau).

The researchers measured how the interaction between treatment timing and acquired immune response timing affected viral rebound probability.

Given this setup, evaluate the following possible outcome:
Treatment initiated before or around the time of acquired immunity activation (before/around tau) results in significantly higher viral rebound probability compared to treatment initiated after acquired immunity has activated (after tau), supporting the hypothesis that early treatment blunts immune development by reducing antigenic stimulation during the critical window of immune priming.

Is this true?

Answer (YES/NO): NO